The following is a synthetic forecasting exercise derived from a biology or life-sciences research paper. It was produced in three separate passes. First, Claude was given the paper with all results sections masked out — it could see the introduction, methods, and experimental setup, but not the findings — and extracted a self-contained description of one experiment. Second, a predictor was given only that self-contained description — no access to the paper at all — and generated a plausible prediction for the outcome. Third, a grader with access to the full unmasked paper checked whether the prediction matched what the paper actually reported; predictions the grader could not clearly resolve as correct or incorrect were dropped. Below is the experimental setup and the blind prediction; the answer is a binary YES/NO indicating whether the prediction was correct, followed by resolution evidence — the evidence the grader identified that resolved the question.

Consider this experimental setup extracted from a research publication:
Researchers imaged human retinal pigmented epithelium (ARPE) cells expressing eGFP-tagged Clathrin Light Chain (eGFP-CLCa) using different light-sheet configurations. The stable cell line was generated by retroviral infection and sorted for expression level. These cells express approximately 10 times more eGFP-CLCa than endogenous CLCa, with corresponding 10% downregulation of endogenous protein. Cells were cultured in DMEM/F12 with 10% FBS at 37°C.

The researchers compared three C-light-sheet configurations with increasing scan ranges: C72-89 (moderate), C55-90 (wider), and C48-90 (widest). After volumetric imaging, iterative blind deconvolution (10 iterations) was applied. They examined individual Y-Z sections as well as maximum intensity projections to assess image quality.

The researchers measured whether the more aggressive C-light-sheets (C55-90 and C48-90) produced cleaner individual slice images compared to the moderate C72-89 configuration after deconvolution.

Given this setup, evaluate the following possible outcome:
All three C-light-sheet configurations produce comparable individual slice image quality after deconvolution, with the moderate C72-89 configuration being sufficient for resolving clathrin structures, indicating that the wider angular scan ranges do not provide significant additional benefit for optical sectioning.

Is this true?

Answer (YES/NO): NO